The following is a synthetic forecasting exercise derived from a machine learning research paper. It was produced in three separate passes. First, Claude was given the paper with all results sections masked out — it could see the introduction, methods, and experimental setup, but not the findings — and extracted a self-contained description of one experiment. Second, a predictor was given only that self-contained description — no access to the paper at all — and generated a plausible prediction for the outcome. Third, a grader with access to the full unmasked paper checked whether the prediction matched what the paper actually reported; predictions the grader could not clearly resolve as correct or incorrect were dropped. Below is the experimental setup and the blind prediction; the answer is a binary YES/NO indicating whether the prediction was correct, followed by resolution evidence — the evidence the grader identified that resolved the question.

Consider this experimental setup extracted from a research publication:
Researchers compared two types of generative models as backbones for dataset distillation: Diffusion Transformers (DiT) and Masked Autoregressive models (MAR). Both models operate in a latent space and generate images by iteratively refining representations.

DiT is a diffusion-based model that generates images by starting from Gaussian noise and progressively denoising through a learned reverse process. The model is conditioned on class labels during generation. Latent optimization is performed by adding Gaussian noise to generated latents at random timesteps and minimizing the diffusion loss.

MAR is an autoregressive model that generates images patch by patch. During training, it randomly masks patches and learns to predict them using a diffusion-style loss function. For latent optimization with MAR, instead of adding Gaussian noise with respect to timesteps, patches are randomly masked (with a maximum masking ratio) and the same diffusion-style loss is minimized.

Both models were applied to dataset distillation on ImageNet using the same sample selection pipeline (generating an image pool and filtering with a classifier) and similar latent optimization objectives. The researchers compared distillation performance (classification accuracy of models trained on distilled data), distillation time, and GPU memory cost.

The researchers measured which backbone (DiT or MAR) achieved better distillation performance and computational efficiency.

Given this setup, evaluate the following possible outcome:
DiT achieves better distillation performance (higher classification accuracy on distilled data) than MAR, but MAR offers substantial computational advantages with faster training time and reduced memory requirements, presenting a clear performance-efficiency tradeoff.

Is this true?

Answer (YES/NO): NO